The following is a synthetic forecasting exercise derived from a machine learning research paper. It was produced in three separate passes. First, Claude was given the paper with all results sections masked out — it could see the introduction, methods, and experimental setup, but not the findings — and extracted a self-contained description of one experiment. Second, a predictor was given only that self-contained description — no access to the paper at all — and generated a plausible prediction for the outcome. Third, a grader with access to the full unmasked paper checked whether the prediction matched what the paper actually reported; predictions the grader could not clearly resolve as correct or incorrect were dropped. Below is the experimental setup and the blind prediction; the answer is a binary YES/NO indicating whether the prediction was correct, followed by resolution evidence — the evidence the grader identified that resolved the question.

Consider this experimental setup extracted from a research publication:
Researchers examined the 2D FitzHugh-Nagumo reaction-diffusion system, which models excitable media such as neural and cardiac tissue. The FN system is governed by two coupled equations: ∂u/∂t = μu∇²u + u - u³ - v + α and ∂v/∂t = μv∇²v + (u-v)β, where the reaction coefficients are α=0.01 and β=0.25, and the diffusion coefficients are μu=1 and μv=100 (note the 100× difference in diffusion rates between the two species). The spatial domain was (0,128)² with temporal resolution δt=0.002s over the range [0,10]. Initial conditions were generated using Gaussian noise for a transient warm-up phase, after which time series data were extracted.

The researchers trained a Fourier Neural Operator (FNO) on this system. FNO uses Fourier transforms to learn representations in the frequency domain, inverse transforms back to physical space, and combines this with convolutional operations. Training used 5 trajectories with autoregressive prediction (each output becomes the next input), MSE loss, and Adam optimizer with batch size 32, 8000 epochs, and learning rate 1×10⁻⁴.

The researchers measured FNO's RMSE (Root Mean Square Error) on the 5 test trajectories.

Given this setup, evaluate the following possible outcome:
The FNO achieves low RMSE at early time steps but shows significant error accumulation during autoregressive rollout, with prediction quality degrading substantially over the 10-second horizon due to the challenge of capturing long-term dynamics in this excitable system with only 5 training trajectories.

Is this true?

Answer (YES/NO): YES